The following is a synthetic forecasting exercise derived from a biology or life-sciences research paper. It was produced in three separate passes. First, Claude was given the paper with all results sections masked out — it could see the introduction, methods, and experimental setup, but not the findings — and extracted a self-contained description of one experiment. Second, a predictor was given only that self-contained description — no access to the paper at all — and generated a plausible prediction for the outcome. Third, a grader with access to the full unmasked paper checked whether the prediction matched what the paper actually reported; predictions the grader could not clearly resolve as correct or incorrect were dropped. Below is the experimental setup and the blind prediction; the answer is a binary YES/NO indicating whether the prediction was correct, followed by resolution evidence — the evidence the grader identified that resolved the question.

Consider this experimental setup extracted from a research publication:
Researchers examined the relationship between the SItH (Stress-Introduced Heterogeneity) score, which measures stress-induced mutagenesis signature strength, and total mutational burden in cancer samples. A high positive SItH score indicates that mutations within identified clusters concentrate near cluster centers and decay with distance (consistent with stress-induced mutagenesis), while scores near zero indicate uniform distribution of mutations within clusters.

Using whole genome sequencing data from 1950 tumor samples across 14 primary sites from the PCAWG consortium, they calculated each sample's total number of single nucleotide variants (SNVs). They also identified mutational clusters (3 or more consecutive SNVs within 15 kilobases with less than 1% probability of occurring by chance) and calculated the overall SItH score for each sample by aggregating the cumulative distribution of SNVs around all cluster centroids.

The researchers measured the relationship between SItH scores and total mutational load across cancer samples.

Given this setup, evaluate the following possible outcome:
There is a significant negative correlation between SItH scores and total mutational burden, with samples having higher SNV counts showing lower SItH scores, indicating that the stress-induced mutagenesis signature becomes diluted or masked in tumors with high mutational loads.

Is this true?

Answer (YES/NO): NO